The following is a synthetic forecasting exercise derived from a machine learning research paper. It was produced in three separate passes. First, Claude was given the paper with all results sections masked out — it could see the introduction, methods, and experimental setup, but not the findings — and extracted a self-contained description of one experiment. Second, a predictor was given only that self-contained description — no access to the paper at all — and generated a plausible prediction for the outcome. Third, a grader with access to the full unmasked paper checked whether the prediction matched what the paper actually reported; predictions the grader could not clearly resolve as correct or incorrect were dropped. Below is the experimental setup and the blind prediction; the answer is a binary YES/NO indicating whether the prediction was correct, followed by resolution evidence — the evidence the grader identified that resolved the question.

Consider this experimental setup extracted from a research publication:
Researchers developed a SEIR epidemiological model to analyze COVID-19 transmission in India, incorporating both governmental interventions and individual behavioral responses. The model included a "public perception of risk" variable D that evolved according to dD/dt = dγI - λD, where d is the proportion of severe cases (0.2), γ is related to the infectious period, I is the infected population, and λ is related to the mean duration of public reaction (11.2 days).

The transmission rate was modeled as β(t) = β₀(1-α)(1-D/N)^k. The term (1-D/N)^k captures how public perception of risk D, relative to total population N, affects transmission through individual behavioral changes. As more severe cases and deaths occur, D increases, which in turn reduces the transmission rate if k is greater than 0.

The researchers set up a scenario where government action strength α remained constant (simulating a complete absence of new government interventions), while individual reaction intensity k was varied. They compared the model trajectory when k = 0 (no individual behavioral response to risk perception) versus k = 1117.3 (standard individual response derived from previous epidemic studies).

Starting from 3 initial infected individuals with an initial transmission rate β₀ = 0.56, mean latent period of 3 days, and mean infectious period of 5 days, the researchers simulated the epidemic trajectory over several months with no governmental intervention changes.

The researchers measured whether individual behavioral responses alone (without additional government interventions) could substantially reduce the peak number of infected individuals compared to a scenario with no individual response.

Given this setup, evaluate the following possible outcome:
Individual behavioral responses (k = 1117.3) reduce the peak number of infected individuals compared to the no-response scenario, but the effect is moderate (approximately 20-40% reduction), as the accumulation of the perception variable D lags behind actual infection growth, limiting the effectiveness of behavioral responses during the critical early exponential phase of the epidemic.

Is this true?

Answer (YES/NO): NO